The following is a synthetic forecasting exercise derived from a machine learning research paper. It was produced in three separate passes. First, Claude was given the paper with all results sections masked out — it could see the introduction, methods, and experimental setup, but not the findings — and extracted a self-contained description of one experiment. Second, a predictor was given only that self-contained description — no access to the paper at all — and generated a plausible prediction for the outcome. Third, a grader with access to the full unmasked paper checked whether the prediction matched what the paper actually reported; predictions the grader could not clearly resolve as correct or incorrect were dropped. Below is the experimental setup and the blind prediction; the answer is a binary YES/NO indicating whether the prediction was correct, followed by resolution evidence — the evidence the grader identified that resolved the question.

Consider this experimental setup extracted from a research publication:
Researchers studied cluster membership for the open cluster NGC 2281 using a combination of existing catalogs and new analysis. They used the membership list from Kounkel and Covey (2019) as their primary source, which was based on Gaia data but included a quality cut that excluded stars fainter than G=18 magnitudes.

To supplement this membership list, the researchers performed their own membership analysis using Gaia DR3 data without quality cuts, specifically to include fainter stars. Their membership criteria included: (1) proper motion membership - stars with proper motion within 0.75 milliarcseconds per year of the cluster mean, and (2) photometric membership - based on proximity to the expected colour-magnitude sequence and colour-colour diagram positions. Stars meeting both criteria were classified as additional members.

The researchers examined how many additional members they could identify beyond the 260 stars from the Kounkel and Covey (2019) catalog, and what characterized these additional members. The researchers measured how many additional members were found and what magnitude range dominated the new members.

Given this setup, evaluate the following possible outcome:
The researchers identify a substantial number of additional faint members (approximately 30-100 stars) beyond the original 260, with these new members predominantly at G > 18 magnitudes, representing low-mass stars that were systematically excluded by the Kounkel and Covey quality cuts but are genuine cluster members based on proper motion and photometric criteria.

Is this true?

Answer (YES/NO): NO